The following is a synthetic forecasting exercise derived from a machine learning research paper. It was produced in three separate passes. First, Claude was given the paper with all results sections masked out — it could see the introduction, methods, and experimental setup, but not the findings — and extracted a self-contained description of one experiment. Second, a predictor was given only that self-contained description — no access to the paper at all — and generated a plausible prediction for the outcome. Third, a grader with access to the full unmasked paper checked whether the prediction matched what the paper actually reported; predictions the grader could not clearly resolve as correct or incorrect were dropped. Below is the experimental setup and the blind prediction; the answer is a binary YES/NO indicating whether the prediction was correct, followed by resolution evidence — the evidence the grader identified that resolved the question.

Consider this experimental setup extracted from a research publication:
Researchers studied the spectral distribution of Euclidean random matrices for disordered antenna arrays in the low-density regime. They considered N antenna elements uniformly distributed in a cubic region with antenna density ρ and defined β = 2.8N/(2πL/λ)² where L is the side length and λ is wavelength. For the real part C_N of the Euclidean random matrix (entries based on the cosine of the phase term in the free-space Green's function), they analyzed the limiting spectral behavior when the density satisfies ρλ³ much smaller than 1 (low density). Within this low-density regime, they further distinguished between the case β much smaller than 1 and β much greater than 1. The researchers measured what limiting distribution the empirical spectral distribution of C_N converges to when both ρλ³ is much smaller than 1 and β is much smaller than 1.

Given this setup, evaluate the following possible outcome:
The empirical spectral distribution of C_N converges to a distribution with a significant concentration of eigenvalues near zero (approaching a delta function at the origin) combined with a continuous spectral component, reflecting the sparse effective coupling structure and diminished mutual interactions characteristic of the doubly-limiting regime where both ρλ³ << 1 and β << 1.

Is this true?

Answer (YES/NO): NO